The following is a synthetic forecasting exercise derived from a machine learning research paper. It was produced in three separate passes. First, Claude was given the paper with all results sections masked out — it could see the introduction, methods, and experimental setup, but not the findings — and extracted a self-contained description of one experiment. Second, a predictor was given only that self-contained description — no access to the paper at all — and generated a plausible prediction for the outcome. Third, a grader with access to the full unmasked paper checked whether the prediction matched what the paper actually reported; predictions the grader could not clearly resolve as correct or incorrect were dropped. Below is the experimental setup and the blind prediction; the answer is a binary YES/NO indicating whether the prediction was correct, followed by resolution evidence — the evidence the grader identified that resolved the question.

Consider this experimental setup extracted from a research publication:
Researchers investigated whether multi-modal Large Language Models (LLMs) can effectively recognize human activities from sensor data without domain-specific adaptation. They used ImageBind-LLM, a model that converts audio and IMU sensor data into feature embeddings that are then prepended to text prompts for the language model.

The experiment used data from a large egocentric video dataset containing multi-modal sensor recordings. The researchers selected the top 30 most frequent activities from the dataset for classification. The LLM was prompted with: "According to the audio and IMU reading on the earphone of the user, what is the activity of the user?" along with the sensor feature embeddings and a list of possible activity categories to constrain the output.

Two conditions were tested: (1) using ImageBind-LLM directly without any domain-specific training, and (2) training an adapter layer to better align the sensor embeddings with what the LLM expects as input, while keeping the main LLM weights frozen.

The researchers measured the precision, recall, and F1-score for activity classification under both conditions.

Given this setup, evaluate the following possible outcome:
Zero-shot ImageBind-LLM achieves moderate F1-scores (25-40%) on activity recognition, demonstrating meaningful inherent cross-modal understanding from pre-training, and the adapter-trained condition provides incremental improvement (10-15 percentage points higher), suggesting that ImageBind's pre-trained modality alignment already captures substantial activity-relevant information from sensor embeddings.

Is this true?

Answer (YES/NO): NO